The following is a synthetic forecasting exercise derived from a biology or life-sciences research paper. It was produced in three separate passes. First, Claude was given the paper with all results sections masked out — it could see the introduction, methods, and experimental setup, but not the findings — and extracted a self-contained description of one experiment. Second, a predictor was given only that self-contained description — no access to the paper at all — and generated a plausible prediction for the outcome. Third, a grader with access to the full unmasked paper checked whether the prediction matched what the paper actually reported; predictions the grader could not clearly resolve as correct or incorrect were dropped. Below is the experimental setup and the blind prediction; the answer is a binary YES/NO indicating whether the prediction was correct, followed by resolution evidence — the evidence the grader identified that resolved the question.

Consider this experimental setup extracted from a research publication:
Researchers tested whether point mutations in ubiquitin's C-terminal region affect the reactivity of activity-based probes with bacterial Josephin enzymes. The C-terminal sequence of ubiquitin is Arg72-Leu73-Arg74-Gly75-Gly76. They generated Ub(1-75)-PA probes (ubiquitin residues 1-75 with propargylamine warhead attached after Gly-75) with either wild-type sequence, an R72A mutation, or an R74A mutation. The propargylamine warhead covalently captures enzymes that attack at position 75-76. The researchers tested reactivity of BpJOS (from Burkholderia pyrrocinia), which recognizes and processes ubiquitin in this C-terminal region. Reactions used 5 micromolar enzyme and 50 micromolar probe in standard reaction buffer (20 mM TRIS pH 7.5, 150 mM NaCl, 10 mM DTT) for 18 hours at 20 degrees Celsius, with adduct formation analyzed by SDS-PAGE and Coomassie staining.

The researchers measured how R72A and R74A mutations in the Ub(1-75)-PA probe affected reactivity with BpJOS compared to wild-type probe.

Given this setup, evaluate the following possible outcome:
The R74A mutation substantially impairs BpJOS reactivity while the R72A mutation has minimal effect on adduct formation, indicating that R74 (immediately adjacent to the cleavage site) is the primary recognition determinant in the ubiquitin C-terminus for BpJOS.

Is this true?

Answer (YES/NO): YES